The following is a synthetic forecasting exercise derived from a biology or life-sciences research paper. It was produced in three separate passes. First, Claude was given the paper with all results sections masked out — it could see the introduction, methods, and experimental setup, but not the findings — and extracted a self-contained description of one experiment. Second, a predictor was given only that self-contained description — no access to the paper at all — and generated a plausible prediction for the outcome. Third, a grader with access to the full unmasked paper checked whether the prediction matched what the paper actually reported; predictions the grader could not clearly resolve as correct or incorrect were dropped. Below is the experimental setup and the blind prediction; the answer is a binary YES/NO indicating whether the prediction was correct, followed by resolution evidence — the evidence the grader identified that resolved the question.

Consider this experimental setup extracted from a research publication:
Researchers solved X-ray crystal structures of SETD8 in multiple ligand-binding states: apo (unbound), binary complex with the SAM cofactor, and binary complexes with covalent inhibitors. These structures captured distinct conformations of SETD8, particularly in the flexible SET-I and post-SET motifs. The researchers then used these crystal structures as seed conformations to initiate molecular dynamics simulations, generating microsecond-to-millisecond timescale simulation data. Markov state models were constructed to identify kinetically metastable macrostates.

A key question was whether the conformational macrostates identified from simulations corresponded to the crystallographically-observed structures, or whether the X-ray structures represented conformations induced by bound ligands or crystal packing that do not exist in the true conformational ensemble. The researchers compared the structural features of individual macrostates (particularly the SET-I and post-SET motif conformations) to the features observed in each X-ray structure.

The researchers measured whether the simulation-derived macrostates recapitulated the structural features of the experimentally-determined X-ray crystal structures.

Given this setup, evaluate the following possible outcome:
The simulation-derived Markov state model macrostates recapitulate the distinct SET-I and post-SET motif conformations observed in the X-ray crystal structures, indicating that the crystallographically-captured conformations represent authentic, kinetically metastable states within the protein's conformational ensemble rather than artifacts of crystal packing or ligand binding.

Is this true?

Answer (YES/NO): YES